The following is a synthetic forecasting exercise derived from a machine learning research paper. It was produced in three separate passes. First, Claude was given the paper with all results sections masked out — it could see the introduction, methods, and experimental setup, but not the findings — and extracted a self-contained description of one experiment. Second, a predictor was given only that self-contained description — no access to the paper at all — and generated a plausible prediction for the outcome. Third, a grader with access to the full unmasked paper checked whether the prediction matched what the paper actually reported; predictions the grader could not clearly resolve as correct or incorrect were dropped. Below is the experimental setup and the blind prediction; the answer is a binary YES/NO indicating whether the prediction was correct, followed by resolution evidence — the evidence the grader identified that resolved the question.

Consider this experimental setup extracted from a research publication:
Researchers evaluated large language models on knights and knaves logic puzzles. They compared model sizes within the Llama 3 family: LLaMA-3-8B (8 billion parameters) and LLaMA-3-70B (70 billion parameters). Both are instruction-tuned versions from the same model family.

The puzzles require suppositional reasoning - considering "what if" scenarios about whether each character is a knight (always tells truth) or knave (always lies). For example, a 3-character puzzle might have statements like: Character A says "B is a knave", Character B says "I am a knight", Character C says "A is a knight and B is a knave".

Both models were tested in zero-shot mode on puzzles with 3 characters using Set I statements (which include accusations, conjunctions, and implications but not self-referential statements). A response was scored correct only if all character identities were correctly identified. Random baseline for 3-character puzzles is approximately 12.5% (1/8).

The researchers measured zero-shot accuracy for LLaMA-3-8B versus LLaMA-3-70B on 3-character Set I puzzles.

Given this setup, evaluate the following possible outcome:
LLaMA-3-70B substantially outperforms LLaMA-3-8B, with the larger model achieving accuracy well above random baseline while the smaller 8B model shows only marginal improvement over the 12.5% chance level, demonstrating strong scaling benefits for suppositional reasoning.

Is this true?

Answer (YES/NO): NO